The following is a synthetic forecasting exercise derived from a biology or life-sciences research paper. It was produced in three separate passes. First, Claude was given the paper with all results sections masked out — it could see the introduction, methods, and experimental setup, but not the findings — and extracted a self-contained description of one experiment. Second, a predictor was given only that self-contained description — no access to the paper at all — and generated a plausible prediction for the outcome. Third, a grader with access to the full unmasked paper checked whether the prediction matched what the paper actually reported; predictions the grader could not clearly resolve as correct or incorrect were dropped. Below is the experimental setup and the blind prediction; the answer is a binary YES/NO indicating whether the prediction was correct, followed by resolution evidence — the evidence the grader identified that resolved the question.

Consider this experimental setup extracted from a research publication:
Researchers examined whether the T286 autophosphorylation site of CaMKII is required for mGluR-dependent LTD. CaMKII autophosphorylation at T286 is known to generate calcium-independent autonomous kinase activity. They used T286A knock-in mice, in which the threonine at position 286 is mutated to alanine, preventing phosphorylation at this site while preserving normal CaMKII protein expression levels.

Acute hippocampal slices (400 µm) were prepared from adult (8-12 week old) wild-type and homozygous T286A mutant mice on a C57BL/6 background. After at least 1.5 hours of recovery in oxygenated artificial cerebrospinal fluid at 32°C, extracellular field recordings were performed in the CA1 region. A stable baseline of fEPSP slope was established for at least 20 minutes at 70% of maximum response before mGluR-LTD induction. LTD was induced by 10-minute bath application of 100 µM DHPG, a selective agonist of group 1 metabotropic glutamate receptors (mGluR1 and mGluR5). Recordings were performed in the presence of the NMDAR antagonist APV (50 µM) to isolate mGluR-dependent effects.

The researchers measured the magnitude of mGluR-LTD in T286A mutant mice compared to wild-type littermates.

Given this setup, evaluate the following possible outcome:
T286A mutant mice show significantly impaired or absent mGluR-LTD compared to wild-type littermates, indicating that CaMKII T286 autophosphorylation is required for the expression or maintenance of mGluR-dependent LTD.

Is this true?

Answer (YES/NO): YES